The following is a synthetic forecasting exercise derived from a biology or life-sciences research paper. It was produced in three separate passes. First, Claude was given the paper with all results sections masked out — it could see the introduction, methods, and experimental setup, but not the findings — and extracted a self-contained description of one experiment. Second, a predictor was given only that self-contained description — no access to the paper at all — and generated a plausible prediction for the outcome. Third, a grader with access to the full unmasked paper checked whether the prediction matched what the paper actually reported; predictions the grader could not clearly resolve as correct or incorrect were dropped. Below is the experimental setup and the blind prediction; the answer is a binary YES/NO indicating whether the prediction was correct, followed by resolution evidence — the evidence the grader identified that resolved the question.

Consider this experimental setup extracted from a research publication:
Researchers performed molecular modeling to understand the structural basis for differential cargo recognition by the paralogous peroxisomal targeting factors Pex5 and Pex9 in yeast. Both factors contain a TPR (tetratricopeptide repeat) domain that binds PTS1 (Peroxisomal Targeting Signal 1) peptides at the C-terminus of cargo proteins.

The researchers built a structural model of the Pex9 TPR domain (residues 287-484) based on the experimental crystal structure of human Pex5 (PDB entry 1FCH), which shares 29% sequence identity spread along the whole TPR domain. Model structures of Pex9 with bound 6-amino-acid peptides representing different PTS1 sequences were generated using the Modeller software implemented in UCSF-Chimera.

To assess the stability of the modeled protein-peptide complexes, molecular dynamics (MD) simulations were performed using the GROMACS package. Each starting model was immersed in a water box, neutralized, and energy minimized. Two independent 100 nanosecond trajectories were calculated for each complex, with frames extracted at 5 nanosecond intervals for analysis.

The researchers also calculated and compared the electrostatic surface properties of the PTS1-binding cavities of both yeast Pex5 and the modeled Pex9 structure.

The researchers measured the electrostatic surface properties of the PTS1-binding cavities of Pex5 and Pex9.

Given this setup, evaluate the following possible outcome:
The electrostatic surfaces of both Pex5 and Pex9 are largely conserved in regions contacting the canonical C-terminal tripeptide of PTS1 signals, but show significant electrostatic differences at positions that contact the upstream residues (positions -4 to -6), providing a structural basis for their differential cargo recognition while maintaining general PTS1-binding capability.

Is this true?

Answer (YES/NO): NO